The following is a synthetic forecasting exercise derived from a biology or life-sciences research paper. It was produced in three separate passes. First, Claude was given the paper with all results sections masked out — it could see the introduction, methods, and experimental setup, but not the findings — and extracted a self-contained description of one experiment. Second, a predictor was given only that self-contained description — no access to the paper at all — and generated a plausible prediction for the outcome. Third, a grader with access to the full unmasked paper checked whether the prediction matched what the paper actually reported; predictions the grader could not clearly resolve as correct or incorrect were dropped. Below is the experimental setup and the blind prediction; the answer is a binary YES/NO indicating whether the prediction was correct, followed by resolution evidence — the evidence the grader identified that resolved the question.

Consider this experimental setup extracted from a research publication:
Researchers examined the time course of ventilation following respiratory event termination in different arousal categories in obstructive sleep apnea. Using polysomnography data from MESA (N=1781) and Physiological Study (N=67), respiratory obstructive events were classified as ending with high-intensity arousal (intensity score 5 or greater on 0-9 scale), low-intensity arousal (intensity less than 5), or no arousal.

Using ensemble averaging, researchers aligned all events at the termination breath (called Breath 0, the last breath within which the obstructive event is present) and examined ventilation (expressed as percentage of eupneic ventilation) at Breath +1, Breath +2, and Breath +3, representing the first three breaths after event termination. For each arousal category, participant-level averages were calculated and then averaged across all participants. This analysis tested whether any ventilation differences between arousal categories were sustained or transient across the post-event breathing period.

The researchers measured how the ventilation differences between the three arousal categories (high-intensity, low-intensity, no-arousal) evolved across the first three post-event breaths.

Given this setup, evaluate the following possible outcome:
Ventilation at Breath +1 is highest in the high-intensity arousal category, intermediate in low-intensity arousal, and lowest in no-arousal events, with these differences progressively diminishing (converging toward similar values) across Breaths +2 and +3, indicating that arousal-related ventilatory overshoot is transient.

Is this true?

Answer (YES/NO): NO